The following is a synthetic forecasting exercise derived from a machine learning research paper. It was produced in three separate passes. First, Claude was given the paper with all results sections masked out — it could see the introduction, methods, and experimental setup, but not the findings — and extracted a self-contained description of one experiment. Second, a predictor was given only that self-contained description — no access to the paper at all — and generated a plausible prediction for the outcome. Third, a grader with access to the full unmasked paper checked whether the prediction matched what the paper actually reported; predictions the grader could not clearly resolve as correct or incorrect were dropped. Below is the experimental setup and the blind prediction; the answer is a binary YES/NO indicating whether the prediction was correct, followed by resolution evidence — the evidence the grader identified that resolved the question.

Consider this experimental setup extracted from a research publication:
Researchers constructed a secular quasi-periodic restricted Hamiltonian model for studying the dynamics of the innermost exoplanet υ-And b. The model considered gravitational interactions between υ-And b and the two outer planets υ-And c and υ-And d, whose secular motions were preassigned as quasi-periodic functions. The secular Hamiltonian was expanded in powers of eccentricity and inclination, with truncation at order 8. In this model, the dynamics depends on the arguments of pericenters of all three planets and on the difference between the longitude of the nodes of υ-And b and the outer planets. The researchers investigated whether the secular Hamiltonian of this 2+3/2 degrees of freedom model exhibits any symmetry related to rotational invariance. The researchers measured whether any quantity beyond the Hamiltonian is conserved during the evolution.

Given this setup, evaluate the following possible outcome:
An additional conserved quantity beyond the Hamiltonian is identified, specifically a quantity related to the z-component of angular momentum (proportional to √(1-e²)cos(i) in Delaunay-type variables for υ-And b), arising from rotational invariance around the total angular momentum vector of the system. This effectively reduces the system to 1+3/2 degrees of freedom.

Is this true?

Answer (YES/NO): NO